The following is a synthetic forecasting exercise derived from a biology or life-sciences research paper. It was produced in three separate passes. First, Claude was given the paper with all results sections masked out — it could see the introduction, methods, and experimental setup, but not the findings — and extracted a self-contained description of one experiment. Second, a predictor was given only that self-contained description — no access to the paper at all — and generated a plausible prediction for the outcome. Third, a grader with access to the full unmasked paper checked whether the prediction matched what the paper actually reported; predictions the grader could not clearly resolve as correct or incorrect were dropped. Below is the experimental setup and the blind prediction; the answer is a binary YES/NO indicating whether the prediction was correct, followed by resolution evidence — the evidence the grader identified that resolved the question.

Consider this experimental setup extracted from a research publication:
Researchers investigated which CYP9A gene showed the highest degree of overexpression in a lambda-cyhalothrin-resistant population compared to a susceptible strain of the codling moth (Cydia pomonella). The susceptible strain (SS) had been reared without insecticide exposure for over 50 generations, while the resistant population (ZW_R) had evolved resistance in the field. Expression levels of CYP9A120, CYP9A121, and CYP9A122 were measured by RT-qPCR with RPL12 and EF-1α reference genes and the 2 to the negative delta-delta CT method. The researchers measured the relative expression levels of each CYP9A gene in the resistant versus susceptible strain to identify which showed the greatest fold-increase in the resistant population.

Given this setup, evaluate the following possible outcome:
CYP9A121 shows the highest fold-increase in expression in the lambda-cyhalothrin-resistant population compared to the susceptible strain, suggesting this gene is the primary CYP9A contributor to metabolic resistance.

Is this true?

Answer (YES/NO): NO